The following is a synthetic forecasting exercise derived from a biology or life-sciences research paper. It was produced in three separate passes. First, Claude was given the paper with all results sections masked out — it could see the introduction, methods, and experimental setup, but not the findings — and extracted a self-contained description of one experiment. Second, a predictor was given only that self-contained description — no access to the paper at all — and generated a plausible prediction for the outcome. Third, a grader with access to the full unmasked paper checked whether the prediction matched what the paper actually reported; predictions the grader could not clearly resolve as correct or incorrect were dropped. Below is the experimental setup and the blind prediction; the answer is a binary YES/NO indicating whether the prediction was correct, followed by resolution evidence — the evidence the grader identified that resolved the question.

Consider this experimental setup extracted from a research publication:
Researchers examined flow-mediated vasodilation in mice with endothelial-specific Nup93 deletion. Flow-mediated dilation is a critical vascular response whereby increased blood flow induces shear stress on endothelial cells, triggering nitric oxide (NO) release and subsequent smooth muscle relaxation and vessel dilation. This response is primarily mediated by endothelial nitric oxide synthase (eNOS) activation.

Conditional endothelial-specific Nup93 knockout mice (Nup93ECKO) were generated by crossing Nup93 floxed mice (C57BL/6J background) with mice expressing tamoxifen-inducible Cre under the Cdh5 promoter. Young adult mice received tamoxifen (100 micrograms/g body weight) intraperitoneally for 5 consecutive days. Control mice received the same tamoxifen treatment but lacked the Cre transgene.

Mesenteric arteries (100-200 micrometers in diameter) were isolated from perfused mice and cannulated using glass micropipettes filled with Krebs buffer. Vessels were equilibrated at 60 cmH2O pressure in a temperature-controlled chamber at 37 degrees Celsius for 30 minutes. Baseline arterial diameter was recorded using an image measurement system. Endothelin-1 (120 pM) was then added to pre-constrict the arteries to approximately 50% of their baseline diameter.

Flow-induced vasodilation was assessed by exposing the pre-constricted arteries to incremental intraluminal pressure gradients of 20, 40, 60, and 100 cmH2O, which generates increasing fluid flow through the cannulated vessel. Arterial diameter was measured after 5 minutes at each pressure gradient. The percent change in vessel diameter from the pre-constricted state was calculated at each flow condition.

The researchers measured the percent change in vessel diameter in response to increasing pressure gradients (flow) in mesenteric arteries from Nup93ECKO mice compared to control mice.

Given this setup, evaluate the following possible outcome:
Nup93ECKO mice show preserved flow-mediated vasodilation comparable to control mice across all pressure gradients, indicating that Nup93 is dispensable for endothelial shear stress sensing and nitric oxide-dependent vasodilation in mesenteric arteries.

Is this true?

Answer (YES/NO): NO